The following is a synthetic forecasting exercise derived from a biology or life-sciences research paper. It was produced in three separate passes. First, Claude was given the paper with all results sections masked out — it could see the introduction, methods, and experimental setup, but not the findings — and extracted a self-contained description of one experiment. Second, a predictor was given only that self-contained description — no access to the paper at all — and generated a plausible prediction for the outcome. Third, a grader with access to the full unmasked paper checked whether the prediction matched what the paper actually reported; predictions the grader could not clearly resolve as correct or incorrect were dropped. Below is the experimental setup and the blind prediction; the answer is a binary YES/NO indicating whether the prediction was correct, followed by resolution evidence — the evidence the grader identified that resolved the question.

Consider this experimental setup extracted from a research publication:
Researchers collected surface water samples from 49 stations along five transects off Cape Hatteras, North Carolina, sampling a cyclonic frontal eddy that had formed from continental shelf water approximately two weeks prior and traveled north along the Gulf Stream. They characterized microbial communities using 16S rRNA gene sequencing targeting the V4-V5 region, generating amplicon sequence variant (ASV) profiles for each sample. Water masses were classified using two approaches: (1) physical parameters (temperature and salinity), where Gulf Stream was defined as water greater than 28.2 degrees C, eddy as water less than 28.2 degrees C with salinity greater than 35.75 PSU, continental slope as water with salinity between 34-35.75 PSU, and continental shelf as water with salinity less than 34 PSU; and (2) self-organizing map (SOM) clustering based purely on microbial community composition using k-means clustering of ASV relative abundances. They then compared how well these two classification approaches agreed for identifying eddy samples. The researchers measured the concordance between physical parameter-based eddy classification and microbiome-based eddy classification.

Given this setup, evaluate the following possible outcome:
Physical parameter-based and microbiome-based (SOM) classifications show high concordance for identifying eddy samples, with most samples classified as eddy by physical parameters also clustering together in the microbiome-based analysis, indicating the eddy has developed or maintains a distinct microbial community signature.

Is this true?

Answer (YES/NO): NO